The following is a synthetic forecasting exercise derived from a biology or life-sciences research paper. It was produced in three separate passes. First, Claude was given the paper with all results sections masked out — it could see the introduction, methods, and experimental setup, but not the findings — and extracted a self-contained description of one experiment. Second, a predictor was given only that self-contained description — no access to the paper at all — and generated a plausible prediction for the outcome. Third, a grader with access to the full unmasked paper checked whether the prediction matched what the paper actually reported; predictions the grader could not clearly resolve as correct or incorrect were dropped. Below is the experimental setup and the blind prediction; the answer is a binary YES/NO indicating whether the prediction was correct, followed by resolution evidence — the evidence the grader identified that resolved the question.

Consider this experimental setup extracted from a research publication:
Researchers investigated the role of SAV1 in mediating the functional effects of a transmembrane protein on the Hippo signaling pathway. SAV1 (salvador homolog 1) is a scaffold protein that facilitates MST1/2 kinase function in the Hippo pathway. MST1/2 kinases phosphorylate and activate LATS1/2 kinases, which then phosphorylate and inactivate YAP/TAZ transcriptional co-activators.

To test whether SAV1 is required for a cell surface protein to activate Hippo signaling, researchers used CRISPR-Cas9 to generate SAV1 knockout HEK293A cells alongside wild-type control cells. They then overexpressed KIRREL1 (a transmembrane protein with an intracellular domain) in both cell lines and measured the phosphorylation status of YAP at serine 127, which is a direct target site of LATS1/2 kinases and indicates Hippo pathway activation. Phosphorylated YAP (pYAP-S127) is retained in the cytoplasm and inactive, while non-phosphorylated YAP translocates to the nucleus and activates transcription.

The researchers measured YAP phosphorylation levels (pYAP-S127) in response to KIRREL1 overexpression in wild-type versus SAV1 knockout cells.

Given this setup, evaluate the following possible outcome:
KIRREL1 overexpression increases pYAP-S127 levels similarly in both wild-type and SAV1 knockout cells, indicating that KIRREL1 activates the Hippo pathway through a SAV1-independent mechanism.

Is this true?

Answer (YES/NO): NO